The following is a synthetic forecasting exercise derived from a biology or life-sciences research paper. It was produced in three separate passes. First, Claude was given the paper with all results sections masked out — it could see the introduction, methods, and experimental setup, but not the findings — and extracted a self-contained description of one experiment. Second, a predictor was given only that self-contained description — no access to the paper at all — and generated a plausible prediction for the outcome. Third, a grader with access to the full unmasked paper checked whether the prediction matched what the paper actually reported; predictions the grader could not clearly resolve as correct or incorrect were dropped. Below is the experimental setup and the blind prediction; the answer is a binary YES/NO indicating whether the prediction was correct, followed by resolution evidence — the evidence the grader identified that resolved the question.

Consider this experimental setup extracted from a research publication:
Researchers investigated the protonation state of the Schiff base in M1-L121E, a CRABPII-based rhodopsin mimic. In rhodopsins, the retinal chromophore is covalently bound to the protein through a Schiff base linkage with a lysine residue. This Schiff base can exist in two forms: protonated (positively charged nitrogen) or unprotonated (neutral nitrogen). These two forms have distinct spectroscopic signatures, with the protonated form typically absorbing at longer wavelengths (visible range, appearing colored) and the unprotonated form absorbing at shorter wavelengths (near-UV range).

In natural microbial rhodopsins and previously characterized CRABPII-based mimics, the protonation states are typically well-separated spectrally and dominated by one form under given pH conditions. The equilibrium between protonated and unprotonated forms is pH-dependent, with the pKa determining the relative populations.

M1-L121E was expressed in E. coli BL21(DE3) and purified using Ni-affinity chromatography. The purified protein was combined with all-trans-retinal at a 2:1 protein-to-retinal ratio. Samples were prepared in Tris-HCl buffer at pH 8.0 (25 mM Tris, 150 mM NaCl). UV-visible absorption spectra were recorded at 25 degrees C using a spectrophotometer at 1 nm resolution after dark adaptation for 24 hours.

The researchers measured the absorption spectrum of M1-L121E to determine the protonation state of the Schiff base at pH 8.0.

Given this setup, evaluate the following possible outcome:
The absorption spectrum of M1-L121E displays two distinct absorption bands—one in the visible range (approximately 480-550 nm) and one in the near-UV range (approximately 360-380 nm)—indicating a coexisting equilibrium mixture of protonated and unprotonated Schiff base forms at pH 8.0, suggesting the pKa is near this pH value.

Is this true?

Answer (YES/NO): NO